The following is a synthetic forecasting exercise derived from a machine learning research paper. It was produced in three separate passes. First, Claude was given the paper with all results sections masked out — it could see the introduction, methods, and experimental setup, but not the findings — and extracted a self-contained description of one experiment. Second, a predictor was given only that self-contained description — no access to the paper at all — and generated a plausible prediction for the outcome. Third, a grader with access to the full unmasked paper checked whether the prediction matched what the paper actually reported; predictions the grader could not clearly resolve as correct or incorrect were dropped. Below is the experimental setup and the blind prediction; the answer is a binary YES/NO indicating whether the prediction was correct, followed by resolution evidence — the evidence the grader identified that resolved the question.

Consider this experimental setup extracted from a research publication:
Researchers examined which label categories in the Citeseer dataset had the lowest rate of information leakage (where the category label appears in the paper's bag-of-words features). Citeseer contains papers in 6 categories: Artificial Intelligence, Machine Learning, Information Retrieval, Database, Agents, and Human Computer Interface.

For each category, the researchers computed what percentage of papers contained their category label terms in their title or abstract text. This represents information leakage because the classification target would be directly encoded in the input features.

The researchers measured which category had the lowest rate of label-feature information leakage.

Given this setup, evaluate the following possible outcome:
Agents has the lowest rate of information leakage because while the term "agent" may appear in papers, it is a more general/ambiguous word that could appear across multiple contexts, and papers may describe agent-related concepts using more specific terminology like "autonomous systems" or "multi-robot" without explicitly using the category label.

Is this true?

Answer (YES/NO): NO